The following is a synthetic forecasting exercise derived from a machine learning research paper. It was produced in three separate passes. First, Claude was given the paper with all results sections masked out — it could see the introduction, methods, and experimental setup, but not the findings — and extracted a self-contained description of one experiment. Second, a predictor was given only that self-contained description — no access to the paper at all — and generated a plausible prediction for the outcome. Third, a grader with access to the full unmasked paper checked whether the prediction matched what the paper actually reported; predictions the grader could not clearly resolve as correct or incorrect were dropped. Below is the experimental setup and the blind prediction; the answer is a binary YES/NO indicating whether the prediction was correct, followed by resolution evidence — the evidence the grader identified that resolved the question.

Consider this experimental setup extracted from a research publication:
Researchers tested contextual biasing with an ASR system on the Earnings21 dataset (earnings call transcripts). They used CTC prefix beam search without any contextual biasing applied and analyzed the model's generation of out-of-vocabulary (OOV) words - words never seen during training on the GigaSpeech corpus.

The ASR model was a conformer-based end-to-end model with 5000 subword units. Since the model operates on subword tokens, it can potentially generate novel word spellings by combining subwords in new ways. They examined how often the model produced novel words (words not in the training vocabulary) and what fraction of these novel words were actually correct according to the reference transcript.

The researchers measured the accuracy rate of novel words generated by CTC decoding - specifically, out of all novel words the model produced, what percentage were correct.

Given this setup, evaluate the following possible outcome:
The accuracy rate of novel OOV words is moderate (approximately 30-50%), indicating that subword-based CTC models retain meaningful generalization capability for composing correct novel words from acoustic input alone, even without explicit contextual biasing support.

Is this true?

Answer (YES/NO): NO